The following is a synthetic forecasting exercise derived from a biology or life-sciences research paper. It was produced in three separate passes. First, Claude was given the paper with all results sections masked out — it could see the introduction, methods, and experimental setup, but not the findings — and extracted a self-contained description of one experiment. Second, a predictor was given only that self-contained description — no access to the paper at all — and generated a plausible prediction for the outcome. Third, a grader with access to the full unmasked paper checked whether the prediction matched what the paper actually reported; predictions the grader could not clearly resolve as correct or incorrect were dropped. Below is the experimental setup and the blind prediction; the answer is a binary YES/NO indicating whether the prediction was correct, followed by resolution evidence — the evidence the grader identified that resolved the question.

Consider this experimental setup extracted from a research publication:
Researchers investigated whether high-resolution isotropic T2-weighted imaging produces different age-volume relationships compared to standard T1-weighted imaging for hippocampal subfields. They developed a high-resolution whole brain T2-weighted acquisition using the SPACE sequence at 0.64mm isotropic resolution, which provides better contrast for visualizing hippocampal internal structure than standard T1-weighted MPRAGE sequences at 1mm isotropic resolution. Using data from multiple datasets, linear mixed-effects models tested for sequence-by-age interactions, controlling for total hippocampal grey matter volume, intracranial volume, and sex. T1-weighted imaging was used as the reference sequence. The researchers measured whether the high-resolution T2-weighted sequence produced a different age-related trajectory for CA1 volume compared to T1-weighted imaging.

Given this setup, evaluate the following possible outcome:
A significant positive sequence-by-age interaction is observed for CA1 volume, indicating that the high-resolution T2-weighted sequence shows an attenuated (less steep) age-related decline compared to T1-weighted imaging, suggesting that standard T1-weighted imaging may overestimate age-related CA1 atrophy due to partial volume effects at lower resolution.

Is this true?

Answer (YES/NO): NO